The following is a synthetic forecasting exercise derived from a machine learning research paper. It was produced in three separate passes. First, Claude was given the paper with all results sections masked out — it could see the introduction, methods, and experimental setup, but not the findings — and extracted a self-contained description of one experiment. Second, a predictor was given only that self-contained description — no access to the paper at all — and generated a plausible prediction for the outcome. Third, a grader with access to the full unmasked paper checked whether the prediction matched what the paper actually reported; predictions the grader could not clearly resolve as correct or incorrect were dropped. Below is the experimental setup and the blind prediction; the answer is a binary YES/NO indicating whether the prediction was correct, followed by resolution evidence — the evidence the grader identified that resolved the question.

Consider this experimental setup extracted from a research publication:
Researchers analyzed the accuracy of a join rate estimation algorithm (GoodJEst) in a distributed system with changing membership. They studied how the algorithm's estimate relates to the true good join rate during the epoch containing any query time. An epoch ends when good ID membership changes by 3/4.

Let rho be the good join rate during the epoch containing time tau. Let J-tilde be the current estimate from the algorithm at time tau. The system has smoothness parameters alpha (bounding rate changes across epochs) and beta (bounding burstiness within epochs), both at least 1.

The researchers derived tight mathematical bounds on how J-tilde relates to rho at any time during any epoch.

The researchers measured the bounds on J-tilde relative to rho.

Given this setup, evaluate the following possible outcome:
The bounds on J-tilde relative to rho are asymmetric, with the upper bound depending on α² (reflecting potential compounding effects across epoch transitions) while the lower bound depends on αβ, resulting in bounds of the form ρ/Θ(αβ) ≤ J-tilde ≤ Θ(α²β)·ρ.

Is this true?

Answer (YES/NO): NO